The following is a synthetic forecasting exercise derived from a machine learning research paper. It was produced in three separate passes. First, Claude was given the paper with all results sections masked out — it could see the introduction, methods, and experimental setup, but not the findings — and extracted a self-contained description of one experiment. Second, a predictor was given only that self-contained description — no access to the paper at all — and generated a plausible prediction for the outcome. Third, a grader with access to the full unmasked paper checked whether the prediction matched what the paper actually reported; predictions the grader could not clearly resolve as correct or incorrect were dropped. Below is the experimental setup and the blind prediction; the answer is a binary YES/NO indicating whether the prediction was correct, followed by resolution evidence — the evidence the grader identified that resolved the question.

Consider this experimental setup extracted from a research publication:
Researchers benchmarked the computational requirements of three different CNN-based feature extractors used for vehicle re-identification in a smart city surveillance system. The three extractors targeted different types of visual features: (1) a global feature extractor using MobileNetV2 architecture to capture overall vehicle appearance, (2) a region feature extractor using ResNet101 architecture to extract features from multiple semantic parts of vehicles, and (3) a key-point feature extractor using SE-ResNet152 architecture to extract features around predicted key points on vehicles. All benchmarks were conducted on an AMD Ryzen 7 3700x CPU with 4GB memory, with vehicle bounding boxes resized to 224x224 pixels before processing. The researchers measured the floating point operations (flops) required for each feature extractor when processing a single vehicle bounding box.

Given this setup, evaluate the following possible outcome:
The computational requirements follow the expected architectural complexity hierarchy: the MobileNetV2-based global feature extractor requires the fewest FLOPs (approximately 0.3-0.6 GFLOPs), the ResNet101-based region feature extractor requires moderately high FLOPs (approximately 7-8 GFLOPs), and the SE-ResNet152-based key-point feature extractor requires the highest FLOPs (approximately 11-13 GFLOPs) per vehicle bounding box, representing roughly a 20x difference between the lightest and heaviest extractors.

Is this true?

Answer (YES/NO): NO